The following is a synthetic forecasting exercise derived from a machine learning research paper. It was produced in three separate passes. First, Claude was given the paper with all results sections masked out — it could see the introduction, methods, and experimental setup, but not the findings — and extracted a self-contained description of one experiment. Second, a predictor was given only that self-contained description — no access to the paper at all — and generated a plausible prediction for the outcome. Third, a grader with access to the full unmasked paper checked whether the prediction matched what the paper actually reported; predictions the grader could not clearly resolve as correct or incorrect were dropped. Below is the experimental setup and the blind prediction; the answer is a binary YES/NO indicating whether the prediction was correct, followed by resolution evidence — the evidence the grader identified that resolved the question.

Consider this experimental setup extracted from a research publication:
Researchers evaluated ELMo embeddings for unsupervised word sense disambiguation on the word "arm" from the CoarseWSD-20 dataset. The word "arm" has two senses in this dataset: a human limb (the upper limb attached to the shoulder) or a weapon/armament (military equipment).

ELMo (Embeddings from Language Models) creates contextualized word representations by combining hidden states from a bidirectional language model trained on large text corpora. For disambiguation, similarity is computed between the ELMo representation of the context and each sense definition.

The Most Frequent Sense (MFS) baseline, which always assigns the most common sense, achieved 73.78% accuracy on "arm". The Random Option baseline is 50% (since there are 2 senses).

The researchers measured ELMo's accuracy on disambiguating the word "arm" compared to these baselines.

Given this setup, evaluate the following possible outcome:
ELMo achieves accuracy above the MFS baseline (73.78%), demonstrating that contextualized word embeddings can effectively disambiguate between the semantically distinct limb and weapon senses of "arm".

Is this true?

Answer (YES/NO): NO